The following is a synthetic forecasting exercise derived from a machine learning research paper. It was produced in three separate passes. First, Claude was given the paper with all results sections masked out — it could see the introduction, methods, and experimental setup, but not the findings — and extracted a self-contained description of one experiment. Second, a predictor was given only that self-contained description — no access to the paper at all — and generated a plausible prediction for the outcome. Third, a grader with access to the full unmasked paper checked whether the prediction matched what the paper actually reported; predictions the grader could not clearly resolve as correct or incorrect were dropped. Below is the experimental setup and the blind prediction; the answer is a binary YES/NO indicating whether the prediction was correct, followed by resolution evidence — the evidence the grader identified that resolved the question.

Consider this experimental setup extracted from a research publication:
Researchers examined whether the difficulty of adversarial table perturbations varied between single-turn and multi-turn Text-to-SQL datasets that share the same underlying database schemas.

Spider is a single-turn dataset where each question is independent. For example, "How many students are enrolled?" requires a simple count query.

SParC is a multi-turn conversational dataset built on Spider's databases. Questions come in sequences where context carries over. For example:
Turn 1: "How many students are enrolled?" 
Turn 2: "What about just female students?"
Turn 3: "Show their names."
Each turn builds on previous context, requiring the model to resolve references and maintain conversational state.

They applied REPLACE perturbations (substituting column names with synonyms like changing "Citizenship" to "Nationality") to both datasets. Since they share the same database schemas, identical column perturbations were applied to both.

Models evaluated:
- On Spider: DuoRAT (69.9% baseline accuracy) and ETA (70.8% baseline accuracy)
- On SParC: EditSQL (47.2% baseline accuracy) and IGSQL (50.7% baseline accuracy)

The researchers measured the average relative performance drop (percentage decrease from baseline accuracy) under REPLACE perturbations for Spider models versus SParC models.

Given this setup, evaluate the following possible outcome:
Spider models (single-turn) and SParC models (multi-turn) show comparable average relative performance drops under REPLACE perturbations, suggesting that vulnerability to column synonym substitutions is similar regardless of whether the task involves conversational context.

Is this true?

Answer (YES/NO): NO